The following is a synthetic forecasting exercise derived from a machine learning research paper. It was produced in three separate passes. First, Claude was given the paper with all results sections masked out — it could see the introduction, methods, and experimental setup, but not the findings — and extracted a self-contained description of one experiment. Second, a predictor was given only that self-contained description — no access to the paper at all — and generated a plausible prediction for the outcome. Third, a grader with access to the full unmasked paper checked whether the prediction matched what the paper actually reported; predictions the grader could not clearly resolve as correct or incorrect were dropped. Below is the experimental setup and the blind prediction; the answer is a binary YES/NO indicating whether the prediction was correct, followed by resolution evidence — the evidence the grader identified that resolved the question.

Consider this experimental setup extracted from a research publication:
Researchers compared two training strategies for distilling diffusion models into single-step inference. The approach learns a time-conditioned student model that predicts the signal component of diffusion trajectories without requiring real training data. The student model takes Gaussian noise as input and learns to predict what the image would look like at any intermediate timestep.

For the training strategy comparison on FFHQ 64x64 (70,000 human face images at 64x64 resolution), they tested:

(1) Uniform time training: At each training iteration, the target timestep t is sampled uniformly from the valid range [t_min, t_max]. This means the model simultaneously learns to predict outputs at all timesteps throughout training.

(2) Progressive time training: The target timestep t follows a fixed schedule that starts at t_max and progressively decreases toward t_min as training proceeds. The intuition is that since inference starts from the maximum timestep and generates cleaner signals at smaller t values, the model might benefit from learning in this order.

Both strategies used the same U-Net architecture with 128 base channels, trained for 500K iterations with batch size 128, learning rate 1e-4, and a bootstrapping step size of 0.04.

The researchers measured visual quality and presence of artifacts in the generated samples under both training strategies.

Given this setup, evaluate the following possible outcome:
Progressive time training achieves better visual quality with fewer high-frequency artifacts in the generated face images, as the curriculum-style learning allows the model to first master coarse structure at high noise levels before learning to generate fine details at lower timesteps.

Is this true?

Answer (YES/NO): NO